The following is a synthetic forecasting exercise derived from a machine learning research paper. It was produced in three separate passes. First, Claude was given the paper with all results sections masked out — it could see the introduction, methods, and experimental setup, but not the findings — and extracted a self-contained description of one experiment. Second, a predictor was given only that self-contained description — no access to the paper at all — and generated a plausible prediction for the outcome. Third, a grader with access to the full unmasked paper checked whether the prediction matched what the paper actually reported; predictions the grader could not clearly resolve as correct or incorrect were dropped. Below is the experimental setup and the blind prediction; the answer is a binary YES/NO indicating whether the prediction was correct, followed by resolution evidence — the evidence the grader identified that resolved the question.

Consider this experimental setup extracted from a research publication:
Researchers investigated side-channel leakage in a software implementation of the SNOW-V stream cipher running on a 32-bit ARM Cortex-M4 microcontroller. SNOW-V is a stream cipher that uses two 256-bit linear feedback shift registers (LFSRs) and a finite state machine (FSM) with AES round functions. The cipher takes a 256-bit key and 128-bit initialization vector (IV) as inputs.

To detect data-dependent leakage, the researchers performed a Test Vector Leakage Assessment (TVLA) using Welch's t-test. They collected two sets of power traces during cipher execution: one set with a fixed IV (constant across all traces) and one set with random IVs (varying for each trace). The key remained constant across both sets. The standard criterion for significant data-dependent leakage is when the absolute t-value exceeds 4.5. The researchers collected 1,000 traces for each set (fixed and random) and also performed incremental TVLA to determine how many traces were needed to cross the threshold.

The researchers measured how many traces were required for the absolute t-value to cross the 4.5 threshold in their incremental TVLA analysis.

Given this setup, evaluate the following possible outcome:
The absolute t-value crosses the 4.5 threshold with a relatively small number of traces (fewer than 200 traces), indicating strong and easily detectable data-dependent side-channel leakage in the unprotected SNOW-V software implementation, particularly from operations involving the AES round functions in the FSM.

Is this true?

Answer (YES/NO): NO